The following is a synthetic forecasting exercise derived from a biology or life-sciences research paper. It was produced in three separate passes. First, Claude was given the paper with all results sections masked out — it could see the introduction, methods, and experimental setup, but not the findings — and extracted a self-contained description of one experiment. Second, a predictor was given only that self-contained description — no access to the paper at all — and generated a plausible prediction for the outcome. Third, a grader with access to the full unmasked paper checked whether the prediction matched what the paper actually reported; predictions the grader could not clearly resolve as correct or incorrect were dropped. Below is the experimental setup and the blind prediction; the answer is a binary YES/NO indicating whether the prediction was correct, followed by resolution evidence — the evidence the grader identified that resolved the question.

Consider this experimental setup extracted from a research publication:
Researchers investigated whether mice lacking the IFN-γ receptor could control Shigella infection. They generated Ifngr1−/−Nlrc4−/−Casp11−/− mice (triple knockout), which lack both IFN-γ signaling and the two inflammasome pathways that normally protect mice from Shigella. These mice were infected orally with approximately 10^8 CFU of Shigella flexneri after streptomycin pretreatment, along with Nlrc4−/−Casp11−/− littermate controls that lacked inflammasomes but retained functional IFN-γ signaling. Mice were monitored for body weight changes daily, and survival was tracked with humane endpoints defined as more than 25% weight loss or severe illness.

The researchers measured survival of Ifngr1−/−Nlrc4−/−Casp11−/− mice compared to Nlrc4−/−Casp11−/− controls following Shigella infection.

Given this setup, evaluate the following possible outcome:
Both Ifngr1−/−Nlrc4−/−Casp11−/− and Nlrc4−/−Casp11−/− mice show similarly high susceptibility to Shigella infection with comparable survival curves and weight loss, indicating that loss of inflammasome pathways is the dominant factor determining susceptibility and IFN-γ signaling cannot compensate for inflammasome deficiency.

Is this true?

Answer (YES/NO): NO